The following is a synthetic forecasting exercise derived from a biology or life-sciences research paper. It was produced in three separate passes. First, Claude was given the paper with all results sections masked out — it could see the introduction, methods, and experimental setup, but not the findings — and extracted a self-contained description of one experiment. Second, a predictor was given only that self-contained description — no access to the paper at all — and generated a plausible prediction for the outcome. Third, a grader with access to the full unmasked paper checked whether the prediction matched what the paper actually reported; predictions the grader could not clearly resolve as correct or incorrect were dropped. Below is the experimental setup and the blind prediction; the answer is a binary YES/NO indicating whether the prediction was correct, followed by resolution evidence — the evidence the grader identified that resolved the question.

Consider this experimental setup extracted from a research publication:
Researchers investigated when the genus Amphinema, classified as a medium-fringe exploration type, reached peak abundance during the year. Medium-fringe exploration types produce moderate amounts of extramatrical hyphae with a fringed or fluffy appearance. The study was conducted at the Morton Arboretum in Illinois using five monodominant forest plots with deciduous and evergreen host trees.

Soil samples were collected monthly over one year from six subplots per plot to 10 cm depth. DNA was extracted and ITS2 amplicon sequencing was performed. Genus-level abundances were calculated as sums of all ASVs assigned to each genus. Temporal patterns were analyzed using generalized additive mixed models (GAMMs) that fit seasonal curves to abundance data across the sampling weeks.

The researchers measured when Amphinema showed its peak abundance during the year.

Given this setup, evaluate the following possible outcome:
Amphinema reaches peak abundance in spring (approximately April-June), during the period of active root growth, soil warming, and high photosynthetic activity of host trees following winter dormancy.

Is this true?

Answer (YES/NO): YES